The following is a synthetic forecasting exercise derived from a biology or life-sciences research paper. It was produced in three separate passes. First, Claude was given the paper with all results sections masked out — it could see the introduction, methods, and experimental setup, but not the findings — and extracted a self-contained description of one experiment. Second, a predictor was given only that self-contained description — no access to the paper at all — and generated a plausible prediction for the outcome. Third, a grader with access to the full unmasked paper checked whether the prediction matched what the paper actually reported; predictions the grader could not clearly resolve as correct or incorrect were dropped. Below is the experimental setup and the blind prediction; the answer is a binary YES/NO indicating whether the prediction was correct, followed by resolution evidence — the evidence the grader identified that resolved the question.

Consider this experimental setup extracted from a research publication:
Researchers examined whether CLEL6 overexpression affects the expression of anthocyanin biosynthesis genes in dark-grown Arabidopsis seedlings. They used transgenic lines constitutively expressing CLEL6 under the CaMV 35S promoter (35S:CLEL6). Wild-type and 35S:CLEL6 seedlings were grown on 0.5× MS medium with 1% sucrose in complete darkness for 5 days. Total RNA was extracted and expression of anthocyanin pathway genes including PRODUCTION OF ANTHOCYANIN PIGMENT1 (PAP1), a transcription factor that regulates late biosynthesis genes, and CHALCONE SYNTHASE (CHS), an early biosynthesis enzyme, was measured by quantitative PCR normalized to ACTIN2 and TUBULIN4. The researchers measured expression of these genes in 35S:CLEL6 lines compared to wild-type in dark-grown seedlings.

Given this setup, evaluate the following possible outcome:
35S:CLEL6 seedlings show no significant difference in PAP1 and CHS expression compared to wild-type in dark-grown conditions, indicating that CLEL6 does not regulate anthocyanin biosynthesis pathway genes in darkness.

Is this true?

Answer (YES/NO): NO